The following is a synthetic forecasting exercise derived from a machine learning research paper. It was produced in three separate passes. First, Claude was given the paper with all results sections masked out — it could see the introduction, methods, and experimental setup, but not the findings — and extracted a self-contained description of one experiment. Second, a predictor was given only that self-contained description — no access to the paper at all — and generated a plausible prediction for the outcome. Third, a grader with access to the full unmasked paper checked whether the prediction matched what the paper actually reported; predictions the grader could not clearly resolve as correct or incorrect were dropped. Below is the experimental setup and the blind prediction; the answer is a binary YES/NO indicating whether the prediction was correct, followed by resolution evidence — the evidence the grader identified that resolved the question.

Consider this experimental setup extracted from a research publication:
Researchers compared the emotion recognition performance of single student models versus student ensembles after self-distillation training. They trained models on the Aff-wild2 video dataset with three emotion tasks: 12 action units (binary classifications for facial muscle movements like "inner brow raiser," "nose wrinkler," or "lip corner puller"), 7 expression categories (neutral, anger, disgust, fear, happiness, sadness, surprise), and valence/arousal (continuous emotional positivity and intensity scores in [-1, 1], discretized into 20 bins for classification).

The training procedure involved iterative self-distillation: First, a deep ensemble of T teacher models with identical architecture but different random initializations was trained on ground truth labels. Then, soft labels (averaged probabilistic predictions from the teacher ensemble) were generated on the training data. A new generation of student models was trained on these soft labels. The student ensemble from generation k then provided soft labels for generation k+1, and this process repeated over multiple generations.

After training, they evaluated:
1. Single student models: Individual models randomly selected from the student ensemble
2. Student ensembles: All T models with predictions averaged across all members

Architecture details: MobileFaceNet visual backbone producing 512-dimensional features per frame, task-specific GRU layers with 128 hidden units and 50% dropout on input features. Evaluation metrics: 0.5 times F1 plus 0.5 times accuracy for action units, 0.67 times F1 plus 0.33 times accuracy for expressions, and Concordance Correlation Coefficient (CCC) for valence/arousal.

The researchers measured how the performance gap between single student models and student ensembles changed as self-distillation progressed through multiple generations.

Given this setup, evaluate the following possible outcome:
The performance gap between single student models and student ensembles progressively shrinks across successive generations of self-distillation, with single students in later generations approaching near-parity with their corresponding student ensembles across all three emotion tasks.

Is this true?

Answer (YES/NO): YES